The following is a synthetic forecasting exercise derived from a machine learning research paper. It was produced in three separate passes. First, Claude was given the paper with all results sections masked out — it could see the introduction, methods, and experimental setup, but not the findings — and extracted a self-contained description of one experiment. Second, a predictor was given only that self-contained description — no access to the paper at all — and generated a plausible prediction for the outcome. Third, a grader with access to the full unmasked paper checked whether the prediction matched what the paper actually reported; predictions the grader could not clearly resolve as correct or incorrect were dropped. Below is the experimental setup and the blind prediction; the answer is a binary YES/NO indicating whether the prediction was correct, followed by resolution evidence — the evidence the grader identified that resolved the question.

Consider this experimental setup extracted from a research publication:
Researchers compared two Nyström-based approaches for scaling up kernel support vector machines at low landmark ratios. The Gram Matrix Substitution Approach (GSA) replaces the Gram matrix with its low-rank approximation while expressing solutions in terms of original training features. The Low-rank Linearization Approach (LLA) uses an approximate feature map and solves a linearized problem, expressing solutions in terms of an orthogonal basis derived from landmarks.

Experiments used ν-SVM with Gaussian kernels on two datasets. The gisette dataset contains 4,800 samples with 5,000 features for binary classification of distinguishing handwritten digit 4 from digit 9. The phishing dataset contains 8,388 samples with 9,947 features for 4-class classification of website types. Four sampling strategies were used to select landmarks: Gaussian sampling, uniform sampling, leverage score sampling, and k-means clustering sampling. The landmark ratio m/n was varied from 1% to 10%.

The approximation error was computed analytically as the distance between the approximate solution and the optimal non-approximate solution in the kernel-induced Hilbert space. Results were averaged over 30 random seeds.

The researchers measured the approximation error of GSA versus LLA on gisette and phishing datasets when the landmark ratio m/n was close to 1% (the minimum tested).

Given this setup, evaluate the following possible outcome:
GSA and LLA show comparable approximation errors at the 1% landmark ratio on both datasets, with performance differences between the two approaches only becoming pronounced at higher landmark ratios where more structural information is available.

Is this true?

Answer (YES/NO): NO